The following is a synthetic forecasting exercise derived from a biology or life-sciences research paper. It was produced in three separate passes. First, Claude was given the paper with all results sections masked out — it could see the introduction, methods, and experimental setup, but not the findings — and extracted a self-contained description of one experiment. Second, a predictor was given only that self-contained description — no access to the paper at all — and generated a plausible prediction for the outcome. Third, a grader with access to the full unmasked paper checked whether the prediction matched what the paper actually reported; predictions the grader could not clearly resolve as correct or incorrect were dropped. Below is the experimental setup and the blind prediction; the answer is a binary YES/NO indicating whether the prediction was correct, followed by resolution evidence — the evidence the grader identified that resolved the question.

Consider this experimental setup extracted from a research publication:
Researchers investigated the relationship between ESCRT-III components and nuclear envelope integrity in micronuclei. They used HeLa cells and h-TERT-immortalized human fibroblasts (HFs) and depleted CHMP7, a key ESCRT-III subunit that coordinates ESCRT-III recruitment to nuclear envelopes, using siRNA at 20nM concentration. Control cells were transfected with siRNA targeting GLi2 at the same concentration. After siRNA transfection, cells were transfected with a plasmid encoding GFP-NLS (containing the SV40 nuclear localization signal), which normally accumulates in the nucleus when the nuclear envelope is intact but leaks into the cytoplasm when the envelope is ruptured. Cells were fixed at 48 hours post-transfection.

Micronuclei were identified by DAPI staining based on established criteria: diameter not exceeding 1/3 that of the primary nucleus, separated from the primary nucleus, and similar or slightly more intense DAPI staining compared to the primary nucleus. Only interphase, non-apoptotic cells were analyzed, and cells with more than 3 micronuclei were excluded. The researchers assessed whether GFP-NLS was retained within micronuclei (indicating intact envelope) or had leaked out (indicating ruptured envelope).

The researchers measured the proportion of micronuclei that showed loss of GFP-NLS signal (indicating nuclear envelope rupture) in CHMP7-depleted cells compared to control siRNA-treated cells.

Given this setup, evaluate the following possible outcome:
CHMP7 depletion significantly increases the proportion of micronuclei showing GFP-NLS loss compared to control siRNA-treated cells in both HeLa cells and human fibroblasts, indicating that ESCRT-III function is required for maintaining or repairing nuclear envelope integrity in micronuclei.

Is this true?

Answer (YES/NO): NO